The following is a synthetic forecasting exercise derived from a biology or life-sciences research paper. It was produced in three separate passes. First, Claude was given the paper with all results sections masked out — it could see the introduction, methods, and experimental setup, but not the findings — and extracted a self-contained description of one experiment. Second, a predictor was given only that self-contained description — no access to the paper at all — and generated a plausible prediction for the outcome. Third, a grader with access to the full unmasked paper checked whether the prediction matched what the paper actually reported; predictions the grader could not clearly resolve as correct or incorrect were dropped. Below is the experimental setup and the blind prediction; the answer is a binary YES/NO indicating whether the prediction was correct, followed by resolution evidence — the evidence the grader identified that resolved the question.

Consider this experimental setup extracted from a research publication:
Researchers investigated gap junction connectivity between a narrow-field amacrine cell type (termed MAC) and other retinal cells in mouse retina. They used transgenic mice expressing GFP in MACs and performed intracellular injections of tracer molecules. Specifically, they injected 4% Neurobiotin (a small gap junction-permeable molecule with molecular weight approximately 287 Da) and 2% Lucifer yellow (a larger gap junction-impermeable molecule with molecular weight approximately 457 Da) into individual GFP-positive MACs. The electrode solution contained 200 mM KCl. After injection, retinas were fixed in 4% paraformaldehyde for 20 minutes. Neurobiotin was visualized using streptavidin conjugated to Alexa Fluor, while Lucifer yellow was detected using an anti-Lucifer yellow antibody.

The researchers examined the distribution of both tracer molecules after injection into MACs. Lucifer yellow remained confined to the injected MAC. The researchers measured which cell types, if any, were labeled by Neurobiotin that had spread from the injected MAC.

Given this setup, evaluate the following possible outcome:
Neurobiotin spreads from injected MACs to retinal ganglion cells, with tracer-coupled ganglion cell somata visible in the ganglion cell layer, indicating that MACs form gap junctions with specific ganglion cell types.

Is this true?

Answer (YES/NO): NO